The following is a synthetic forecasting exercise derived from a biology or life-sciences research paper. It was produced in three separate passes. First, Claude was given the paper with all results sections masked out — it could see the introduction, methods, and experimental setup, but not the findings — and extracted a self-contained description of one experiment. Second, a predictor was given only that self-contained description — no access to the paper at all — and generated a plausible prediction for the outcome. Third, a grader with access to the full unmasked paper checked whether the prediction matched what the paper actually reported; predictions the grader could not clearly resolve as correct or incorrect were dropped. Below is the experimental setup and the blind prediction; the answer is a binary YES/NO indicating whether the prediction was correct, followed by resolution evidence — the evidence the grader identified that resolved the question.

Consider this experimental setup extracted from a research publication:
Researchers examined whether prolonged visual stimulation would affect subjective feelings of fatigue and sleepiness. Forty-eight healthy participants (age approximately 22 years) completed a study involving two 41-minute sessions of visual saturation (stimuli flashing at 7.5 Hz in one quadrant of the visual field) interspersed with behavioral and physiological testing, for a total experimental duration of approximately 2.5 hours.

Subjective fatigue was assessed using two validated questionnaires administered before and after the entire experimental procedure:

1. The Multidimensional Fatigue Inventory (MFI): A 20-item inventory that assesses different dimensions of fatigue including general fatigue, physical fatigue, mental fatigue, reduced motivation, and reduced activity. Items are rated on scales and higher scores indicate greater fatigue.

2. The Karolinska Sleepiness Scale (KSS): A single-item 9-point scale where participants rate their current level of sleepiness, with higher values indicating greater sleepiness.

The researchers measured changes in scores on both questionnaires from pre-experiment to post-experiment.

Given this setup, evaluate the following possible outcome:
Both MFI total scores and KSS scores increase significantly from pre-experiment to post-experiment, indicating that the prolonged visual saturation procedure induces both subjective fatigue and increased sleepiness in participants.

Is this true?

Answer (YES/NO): YES